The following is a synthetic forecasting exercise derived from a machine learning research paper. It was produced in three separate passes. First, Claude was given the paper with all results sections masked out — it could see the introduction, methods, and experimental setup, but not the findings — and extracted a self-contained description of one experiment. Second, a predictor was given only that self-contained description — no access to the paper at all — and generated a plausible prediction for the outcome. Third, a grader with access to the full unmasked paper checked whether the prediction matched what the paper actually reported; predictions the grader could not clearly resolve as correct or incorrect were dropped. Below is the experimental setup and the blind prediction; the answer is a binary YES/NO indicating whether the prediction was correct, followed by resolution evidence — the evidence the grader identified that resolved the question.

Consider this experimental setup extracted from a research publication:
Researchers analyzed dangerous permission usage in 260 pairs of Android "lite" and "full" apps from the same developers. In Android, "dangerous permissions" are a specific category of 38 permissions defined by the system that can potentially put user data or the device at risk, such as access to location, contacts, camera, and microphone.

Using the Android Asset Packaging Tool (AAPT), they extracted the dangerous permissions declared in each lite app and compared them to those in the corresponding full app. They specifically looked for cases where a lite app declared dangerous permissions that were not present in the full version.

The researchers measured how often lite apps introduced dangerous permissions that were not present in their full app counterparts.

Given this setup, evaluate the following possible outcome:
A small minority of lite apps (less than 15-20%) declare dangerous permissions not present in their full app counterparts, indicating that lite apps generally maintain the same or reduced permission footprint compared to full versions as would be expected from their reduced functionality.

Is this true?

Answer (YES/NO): NO